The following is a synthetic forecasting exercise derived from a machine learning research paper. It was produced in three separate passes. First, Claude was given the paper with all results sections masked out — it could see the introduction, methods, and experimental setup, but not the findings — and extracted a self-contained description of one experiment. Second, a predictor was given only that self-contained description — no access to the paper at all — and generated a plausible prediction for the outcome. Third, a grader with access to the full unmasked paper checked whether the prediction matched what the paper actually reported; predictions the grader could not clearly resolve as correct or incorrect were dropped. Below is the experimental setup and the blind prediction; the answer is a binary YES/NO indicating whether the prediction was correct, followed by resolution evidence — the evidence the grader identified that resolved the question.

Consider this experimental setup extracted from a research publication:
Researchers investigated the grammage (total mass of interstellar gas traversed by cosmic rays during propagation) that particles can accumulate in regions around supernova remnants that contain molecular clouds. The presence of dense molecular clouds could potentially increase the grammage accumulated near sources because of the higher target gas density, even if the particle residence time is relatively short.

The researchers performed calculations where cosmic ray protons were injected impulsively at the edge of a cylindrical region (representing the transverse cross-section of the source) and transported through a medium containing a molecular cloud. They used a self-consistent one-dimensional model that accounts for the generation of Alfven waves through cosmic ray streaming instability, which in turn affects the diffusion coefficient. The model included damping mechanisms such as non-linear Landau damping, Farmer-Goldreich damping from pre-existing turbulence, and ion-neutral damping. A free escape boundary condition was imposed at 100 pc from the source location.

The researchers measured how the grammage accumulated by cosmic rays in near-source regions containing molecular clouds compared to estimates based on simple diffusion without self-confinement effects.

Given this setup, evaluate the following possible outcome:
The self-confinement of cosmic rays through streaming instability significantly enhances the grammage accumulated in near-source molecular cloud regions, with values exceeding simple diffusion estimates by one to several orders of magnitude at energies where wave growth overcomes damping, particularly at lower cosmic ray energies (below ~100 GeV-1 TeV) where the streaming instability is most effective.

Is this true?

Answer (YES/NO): NO